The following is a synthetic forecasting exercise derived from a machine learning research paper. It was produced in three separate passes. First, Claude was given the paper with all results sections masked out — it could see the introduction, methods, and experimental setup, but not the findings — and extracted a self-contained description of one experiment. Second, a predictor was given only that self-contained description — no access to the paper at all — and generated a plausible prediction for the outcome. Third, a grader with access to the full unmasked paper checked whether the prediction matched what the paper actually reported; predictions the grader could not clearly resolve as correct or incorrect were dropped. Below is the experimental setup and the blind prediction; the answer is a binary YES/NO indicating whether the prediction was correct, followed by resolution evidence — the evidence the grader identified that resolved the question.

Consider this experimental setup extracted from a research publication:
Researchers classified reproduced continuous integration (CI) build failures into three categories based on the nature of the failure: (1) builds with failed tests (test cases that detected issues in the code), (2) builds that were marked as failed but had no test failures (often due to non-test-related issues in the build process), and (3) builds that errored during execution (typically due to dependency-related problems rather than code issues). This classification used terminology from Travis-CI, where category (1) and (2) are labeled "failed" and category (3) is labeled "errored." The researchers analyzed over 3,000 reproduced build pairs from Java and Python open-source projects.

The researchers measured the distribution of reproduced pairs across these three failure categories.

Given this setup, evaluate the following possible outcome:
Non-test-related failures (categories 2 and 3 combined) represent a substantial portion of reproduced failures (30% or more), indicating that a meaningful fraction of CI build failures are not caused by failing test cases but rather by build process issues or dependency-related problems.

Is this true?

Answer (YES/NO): YES